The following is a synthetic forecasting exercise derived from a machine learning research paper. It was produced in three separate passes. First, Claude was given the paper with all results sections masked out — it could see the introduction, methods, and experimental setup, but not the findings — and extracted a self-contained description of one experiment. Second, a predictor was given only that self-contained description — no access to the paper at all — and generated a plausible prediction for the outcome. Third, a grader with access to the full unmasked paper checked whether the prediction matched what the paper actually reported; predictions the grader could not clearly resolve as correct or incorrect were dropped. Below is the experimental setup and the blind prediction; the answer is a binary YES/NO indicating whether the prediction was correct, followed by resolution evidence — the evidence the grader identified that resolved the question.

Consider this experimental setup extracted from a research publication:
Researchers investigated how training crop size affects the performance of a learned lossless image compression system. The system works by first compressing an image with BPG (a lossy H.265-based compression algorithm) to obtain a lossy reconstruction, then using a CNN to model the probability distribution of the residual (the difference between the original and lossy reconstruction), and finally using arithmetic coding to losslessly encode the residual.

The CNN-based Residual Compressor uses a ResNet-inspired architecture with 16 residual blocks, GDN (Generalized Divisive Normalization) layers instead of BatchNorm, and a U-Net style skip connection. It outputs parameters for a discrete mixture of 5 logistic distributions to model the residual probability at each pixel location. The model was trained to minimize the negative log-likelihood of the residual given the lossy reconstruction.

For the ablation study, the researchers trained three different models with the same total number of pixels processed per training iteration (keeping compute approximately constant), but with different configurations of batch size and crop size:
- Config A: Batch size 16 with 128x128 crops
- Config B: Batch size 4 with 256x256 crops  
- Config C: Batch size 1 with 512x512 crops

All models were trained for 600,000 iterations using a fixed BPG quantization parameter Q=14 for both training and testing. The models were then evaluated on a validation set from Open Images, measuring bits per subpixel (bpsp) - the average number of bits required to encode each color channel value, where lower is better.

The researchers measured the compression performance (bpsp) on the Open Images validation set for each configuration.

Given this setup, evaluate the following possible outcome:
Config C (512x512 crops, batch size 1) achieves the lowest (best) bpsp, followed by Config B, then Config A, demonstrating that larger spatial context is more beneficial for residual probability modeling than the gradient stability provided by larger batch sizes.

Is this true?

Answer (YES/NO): NO